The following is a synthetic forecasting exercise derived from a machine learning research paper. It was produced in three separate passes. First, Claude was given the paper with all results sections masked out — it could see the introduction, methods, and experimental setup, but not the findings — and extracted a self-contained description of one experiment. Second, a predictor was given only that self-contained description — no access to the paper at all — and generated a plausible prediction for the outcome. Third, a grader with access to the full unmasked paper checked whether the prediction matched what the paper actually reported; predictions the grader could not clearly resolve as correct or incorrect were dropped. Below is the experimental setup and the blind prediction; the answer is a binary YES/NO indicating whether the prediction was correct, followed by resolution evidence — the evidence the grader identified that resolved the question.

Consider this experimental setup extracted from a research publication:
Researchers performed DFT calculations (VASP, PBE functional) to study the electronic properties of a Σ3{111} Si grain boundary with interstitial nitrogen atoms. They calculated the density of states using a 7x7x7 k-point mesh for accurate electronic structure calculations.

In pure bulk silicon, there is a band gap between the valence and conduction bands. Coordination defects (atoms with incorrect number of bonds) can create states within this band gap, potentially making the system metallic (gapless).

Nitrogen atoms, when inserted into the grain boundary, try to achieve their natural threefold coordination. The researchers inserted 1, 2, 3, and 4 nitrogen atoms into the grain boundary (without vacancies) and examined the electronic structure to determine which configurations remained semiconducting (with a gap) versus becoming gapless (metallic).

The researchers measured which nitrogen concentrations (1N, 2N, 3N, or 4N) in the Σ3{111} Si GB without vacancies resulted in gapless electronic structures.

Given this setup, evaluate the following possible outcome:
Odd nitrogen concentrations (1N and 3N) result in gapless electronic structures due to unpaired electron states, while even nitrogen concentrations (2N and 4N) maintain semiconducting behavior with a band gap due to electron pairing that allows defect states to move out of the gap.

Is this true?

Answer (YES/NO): YES